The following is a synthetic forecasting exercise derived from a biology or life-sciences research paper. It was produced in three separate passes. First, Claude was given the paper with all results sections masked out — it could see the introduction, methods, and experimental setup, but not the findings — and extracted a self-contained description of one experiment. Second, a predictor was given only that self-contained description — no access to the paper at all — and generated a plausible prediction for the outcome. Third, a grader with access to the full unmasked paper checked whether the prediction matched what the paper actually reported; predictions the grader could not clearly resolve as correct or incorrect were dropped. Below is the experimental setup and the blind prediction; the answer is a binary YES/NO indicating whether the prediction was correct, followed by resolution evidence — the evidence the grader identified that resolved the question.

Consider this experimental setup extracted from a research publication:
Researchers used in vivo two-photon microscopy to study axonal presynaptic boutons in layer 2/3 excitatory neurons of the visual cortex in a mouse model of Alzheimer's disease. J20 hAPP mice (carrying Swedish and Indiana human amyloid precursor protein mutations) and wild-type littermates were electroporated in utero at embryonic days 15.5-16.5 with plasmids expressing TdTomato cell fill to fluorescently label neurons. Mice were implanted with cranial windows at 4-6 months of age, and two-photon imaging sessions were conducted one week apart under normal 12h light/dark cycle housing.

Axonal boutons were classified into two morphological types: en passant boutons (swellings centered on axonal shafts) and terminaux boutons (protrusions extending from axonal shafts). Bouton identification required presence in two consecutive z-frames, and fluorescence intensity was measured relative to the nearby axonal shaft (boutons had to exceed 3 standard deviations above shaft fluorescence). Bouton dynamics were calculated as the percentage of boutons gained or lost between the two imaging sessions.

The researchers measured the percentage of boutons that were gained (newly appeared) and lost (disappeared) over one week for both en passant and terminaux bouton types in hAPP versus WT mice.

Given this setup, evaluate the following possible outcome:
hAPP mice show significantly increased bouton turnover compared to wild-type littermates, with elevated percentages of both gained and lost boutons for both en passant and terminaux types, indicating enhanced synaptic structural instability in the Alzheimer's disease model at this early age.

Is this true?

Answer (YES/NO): NO